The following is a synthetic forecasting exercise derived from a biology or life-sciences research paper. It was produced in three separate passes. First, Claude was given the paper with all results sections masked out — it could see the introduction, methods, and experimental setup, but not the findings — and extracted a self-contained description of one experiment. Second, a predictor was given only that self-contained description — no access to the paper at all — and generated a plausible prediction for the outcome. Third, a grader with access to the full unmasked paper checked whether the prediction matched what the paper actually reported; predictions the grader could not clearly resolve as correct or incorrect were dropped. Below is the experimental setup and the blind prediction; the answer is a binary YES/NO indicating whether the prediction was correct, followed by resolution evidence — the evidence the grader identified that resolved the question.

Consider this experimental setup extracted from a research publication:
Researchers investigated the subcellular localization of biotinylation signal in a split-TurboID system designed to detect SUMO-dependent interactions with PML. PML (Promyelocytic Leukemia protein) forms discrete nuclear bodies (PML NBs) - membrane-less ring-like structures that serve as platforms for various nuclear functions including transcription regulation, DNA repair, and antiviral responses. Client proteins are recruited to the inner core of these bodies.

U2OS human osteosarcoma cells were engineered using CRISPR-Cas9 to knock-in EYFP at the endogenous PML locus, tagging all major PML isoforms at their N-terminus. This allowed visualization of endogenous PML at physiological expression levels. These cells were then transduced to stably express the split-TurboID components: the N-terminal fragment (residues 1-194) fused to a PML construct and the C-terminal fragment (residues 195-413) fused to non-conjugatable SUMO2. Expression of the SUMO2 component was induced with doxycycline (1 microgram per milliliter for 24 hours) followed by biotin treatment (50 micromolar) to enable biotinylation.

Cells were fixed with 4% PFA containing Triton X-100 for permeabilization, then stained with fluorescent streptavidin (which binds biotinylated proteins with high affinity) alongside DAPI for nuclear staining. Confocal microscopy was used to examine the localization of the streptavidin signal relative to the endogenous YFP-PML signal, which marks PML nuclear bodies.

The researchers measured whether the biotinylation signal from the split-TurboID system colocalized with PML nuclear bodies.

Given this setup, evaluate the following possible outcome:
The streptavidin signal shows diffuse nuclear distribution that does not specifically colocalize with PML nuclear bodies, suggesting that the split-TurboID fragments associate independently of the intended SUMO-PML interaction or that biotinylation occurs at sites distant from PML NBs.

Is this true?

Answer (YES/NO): NO